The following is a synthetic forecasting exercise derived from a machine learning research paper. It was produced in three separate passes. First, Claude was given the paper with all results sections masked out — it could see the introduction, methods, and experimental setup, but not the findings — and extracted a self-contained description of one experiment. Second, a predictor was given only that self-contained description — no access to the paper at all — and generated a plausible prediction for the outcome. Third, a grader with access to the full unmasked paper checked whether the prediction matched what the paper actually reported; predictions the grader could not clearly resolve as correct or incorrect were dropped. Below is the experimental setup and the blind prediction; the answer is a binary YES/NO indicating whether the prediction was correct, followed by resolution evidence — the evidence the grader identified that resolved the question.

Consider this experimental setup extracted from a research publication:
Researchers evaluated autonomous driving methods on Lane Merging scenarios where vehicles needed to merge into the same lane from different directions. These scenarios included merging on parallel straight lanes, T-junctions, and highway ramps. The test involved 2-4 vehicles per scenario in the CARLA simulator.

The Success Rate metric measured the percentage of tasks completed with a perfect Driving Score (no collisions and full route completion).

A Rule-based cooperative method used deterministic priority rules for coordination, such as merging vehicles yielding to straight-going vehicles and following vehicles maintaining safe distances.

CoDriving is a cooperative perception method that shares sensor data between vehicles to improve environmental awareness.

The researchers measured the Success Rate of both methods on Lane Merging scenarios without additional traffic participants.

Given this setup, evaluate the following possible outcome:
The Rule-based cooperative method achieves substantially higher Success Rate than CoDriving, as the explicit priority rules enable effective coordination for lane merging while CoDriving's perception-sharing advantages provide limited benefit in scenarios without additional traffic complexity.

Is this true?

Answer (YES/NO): YES